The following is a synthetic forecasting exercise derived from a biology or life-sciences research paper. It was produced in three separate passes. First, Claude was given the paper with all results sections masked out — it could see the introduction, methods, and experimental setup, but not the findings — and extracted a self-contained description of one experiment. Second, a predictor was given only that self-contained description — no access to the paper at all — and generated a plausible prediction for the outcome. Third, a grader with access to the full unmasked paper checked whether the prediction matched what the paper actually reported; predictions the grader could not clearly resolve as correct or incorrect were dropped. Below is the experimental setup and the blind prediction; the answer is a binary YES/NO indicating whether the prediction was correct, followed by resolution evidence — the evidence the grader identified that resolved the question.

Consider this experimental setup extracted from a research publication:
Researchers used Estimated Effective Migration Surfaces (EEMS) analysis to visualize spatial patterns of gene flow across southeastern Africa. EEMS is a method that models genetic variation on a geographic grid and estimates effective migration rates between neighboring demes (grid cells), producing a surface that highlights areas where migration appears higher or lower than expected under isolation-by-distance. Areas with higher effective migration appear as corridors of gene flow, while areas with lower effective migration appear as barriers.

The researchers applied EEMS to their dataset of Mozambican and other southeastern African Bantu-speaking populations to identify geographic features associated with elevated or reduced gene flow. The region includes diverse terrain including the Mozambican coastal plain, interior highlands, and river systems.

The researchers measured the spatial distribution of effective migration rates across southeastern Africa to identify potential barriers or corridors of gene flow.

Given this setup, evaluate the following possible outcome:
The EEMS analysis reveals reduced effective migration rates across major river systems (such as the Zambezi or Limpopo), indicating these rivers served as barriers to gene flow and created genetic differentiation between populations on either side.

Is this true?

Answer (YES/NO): NO